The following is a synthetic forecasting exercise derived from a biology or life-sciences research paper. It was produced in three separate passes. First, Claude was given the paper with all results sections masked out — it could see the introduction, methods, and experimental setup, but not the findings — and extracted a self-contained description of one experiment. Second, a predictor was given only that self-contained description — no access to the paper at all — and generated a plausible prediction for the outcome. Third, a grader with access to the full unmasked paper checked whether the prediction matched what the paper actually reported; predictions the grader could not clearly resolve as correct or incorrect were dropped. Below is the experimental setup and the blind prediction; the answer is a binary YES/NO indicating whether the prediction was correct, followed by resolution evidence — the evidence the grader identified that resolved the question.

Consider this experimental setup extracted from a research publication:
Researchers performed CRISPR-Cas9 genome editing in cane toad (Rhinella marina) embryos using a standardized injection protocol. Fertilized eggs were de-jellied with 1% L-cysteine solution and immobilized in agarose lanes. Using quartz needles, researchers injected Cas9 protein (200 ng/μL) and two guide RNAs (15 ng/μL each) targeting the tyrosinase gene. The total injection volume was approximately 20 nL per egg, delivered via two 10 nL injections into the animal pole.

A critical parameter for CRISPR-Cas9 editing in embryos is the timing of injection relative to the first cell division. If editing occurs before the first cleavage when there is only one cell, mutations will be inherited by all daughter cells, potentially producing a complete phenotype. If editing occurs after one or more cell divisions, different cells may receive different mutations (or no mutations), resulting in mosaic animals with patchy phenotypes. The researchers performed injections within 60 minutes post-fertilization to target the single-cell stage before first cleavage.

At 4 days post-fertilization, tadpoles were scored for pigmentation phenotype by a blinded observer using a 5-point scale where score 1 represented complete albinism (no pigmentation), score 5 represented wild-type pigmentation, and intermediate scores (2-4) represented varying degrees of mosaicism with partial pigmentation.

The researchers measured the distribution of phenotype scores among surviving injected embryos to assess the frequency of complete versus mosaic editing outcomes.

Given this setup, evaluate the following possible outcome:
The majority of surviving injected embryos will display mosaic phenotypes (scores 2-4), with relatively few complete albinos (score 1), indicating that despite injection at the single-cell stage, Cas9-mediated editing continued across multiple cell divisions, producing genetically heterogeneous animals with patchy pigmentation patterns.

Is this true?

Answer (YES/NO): NO